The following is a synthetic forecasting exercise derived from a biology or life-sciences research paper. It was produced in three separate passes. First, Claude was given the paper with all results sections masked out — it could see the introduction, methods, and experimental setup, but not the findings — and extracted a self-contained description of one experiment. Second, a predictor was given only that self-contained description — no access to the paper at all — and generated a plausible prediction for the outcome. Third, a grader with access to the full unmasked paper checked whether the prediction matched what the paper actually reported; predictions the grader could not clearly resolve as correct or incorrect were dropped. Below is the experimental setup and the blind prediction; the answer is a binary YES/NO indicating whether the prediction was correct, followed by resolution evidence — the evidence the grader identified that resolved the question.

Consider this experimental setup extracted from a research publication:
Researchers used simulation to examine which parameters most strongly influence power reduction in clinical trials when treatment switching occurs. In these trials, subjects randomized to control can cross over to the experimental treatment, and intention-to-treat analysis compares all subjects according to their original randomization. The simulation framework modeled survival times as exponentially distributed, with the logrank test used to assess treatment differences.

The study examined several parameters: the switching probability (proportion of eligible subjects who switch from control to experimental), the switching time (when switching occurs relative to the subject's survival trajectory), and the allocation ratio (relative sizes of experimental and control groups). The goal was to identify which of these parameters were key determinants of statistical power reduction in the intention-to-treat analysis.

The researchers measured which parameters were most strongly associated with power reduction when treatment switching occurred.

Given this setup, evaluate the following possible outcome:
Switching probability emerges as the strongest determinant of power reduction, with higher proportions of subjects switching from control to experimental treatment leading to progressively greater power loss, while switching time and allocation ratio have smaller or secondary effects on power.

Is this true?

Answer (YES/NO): NO